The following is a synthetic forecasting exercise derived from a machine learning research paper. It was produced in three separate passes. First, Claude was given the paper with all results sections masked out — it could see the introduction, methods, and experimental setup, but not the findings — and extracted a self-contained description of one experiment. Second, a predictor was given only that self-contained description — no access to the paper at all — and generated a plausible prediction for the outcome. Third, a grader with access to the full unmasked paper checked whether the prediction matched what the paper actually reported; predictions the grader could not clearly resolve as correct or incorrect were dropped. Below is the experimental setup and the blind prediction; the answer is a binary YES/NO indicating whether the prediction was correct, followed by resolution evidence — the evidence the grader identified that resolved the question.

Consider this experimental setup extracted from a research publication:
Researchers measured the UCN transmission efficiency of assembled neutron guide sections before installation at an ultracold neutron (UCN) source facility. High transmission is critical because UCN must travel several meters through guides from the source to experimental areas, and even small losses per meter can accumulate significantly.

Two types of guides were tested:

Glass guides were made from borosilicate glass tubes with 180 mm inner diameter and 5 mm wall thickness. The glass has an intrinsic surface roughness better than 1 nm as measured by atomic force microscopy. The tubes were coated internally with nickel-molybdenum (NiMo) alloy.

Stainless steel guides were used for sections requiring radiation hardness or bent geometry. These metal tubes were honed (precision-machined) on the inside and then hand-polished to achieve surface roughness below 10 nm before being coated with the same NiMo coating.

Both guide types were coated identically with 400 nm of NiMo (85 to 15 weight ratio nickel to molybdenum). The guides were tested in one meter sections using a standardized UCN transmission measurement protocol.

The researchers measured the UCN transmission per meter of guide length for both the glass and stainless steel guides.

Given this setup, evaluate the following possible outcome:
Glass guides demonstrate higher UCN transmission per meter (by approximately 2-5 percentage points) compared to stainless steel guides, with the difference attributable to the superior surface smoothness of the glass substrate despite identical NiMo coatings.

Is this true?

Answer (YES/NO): NO